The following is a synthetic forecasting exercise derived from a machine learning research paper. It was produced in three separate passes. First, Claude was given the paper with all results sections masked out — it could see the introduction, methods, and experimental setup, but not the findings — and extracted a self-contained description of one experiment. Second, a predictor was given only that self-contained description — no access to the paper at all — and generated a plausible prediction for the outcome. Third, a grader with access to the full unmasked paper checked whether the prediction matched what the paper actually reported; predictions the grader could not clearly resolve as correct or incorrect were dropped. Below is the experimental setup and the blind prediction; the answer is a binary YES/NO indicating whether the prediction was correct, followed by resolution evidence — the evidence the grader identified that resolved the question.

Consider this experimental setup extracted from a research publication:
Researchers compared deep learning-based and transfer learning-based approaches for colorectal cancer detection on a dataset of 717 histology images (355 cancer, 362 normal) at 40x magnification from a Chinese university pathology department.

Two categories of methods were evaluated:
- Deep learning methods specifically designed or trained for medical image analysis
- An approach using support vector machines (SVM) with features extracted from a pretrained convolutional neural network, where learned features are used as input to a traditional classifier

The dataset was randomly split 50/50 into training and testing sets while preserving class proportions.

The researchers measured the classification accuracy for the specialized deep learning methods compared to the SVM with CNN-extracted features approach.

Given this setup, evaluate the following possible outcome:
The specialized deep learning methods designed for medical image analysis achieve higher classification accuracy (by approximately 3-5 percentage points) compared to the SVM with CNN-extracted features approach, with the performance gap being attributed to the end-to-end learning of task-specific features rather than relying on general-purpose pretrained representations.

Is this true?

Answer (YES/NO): NO